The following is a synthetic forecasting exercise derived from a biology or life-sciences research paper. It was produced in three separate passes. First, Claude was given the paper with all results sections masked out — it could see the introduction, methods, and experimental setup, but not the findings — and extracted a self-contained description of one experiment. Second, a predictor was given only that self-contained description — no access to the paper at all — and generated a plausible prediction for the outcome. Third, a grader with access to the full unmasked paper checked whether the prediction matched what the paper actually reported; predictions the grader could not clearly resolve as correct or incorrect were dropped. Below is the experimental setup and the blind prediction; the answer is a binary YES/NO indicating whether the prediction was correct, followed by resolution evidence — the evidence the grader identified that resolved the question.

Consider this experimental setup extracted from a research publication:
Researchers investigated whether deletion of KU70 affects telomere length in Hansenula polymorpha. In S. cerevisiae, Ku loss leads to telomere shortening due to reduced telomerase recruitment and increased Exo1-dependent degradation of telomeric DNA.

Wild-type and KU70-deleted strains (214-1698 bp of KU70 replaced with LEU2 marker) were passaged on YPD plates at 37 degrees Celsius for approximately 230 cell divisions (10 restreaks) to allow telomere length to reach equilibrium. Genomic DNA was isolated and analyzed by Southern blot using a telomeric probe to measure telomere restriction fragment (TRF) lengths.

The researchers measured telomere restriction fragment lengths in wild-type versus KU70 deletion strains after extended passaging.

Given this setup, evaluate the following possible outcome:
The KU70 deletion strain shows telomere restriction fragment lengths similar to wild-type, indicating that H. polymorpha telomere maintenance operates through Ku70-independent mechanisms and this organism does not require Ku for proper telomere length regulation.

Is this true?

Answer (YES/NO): NO